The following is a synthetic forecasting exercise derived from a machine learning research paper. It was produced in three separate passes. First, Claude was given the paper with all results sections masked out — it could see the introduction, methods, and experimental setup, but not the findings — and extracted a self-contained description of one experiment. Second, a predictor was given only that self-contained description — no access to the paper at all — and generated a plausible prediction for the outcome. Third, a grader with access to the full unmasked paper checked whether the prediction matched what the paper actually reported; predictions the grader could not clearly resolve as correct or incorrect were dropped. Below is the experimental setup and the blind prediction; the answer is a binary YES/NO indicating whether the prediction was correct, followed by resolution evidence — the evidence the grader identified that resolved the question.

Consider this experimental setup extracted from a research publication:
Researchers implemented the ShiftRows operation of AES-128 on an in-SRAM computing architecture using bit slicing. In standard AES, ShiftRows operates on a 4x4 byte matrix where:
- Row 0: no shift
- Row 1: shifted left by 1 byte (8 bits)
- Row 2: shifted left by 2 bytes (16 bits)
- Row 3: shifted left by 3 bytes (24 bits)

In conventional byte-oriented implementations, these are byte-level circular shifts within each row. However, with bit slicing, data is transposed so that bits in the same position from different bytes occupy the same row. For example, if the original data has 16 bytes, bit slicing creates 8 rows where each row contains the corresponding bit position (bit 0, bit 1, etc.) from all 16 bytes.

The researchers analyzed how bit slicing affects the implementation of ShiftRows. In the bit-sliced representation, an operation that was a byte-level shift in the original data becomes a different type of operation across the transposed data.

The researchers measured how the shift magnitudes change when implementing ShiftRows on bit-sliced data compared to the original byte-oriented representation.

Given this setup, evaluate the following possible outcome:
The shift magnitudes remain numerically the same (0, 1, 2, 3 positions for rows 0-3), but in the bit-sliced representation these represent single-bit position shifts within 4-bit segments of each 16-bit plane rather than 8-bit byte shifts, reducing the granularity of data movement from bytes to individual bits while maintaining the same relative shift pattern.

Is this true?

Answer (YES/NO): NO